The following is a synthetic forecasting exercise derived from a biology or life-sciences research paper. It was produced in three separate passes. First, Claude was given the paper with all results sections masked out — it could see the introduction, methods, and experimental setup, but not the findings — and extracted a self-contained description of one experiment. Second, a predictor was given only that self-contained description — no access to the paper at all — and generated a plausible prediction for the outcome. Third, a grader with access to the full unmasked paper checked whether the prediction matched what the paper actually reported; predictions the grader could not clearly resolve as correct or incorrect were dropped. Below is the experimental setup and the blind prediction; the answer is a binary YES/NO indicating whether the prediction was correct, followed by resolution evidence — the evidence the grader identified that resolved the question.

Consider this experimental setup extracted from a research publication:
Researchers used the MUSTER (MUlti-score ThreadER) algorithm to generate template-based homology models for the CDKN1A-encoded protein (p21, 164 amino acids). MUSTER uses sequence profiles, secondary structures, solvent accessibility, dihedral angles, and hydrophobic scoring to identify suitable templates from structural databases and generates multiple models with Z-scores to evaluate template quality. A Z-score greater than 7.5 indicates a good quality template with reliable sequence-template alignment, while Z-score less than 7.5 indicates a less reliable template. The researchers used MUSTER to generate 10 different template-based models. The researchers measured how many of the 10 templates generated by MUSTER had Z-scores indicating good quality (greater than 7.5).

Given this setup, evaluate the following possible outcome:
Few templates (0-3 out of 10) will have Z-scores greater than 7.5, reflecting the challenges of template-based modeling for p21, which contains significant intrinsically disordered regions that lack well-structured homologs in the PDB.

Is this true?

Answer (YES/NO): YES